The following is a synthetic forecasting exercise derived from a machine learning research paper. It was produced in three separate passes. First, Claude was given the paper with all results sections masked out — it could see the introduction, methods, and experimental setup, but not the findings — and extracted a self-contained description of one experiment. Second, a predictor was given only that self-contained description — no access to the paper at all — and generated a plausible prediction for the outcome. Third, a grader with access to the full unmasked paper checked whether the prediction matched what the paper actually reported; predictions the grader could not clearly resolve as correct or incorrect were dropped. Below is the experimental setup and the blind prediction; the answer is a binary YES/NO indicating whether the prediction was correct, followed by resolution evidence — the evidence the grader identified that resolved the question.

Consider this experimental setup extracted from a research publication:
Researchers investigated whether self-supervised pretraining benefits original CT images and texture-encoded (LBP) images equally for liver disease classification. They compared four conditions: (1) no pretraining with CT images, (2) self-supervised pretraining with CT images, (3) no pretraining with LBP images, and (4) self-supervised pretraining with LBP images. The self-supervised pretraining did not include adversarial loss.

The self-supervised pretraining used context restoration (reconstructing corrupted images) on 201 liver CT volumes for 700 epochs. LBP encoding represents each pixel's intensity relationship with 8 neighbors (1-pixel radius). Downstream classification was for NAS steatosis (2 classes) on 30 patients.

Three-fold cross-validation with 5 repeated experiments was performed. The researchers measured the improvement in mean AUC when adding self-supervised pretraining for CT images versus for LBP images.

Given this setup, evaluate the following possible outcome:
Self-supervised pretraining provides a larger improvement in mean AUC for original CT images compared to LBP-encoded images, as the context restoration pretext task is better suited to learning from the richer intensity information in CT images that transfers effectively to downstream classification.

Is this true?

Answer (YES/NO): NO